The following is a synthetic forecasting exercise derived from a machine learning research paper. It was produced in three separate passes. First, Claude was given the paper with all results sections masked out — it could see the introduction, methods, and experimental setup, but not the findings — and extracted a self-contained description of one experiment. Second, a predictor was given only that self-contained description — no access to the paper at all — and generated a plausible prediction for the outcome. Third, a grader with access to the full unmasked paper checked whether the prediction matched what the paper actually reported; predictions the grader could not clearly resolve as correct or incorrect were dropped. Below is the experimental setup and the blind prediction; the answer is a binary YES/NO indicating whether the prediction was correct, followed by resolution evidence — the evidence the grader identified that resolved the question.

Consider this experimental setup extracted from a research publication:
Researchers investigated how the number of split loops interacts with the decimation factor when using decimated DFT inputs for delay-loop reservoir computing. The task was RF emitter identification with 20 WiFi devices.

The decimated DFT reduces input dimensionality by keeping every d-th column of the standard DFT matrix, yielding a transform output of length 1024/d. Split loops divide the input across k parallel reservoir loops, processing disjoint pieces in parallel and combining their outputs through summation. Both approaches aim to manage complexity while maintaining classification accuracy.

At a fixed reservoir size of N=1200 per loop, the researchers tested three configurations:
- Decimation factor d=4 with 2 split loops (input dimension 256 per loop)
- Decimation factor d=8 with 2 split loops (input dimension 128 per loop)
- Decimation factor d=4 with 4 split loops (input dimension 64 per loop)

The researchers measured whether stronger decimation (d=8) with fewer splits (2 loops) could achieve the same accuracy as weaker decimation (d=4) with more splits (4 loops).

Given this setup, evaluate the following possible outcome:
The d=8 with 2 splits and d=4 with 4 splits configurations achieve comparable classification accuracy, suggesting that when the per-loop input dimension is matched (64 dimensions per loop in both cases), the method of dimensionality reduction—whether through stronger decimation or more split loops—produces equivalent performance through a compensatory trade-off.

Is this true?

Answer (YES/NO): YES